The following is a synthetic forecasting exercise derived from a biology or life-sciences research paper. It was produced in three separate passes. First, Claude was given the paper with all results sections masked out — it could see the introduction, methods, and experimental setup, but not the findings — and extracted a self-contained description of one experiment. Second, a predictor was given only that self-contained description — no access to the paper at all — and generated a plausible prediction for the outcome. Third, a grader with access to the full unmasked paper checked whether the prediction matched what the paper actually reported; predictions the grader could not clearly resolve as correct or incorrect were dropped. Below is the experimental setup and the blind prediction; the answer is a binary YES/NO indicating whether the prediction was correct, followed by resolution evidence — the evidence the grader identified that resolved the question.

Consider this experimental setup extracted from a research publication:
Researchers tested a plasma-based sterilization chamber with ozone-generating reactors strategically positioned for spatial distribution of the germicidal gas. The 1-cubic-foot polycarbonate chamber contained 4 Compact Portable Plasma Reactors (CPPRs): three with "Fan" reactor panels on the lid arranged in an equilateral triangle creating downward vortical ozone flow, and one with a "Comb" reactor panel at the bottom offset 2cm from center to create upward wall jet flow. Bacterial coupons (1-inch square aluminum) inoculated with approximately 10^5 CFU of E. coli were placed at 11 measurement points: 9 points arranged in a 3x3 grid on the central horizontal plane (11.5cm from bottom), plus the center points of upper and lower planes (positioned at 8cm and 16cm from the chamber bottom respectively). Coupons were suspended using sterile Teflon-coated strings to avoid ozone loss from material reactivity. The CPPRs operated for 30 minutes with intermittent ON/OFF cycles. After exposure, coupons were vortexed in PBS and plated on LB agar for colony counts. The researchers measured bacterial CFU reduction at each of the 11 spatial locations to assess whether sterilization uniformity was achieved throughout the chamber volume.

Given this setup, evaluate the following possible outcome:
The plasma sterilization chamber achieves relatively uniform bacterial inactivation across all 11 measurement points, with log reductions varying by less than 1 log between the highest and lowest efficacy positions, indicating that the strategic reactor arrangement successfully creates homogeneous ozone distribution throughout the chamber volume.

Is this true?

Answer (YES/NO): YES